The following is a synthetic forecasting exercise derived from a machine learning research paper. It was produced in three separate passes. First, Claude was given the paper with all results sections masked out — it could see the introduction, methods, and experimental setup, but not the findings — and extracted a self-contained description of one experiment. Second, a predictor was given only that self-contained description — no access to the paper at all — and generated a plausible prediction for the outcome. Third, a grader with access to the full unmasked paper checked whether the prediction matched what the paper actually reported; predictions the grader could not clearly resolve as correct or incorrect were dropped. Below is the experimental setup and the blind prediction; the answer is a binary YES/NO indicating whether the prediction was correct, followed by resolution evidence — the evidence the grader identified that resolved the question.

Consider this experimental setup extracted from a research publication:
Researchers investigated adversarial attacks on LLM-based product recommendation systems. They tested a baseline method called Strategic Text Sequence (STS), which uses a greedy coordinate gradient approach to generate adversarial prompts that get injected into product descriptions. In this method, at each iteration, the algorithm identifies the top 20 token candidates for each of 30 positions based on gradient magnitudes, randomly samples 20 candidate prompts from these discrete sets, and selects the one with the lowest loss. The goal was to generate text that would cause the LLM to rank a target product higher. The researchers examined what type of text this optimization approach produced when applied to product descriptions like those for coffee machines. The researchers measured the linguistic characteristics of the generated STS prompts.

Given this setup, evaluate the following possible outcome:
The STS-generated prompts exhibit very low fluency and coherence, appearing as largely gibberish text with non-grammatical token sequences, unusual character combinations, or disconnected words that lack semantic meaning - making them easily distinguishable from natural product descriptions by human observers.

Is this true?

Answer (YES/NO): YES